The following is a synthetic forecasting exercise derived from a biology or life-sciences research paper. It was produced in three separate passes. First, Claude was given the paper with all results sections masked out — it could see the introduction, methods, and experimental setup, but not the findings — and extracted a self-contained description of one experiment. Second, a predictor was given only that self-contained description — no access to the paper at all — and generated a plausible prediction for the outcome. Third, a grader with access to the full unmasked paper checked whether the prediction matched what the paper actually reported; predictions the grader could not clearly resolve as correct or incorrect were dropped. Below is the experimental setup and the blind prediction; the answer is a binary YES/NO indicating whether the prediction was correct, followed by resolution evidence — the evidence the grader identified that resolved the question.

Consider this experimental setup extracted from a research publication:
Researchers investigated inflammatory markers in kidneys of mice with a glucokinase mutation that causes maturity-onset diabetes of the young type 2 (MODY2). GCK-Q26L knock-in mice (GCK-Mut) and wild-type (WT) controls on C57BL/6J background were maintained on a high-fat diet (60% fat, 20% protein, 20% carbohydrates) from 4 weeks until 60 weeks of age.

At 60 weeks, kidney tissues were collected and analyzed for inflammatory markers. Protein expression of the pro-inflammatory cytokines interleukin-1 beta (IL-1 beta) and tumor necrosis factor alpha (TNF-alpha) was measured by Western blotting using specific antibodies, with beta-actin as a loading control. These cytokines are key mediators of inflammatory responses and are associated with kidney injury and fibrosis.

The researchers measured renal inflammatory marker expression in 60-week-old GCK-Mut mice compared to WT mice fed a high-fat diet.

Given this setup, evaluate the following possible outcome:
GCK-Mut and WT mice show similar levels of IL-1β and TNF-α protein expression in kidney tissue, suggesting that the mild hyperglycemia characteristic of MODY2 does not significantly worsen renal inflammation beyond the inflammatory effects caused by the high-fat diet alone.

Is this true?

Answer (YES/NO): NO